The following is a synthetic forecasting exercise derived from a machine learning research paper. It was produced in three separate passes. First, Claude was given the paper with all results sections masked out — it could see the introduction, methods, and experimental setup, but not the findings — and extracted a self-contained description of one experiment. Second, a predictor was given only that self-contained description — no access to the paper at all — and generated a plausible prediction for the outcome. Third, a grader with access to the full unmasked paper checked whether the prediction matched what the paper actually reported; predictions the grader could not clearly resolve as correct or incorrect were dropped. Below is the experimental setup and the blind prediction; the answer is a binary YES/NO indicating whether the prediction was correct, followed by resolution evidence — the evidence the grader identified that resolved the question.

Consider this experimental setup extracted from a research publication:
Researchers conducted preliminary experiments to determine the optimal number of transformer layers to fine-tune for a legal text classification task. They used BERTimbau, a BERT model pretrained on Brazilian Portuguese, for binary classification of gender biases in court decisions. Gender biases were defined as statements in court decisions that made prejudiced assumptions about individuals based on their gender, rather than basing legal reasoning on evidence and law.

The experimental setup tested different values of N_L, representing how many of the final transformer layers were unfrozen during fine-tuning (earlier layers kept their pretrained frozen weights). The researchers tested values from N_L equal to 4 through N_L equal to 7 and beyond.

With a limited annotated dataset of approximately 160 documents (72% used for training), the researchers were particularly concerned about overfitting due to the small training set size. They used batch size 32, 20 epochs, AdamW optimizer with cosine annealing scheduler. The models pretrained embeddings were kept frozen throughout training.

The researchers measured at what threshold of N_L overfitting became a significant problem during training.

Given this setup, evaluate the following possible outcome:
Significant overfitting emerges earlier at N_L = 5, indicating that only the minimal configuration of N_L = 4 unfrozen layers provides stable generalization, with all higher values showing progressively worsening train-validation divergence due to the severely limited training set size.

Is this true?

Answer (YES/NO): NO